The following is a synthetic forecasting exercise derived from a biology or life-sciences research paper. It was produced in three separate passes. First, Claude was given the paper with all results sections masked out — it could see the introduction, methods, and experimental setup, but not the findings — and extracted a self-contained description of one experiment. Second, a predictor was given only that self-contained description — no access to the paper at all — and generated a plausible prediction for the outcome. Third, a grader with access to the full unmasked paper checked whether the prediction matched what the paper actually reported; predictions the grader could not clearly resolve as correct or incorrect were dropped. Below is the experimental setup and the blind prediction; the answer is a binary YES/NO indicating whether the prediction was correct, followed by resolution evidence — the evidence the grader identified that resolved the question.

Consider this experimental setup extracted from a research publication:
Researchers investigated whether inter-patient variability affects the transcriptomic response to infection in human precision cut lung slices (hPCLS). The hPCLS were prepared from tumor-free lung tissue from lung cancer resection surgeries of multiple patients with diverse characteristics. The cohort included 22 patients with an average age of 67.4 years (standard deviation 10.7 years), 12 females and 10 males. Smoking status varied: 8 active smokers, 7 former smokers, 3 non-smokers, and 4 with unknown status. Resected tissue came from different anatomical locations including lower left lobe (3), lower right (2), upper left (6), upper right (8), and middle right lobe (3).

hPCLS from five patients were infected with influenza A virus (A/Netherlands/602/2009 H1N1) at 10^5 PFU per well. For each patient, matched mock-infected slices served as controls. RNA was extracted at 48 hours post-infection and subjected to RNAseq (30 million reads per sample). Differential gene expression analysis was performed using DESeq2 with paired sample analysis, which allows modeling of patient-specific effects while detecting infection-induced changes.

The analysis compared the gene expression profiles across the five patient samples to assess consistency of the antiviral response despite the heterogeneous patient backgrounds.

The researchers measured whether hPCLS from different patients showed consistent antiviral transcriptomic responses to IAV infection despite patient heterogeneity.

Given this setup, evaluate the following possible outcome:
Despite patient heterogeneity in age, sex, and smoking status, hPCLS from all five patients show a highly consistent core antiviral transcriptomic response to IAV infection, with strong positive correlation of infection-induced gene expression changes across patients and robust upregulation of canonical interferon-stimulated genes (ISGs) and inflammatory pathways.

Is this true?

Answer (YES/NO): YES